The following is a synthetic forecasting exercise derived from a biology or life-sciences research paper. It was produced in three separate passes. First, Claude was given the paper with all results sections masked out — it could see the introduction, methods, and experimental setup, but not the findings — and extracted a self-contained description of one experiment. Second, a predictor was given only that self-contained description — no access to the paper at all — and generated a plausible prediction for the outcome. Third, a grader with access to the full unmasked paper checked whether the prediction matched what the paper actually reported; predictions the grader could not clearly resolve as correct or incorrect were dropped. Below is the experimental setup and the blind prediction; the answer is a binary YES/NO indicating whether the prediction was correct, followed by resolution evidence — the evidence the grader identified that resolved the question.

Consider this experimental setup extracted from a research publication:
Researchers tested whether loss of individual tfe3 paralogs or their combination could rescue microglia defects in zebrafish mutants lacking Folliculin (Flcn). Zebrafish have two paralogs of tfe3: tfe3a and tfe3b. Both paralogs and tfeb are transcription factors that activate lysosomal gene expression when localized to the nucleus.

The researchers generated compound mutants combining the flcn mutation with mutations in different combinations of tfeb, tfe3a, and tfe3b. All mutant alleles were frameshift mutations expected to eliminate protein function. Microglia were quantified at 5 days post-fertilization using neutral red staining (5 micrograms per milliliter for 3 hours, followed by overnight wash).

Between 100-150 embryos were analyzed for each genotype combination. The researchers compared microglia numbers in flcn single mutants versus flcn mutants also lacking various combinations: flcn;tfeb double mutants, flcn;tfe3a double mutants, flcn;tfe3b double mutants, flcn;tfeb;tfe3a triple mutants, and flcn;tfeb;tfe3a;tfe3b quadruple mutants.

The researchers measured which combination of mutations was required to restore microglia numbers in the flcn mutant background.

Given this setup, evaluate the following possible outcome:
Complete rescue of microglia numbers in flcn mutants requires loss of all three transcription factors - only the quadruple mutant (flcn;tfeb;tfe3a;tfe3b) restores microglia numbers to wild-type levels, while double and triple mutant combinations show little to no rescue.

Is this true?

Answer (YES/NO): NO